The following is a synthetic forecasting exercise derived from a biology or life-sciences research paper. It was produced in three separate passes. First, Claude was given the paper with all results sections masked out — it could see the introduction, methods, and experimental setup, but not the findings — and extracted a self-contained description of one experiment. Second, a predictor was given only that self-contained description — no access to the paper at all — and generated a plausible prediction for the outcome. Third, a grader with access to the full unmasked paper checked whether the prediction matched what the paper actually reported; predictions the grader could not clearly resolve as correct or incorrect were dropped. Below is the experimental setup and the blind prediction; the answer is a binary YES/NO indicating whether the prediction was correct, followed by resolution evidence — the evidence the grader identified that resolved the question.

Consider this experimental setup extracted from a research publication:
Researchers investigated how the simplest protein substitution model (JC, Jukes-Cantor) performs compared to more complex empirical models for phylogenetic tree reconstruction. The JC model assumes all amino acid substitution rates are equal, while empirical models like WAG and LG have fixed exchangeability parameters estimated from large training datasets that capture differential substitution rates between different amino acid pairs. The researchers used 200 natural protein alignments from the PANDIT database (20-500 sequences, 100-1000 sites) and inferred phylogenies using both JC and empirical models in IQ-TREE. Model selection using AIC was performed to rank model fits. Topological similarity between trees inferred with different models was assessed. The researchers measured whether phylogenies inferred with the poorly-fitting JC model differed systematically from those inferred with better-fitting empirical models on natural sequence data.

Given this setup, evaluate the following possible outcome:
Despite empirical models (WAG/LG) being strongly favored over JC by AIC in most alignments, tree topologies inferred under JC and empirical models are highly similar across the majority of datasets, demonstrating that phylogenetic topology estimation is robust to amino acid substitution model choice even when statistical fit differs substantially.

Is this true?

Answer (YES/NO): NO